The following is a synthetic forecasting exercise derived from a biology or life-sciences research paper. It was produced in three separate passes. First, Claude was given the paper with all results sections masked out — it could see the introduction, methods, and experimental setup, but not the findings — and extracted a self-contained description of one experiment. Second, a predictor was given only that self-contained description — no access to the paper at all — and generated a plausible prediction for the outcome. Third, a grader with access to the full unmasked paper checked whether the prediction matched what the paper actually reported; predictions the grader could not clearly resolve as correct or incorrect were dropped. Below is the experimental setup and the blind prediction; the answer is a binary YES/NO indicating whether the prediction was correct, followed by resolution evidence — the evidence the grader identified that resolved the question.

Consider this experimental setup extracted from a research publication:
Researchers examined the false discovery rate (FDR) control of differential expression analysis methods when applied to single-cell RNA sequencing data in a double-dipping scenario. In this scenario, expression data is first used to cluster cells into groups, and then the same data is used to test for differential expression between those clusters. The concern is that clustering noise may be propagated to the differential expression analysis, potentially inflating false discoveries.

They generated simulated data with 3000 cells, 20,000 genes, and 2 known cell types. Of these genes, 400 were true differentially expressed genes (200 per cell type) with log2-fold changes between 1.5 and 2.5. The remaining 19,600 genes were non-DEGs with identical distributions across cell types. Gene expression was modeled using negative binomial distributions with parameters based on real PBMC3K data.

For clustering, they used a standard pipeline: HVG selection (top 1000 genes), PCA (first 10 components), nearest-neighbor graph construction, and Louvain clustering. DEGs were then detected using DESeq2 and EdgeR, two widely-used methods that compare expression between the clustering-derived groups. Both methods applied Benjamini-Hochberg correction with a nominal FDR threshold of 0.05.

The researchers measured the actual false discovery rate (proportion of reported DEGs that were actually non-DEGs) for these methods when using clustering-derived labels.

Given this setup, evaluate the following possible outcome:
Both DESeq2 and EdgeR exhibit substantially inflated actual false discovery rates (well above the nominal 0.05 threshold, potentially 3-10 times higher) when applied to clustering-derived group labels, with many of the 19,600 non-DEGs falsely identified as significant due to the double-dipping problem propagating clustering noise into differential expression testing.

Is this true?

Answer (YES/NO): YES